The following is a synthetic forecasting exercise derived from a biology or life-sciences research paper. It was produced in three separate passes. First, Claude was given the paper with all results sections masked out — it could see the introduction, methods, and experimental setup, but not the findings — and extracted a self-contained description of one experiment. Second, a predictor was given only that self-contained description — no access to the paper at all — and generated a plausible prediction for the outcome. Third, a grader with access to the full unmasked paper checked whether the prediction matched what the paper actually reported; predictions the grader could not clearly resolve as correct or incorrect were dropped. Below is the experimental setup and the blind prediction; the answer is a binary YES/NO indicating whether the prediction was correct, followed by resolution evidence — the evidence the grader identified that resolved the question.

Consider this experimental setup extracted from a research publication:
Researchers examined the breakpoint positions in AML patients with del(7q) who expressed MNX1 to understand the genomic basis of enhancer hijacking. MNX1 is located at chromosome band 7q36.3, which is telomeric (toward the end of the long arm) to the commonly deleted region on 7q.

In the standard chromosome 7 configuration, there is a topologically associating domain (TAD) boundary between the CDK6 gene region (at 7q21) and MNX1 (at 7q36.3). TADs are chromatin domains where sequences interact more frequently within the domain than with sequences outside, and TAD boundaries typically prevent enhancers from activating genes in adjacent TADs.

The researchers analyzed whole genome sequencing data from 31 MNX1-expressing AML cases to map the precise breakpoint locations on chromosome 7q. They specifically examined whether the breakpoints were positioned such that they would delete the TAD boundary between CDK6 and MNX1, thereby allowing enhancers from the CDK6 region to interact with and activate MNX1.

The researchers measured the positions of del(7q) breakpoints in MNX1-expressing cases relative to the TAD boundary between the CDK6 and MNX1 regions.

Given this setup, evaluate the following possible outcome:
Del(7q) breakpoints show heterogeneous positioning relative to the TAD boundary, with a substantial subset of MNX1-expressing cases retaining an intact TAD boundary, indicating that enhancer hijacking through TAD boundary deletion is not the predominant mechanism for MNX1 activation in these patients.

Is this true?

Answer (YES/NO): NO